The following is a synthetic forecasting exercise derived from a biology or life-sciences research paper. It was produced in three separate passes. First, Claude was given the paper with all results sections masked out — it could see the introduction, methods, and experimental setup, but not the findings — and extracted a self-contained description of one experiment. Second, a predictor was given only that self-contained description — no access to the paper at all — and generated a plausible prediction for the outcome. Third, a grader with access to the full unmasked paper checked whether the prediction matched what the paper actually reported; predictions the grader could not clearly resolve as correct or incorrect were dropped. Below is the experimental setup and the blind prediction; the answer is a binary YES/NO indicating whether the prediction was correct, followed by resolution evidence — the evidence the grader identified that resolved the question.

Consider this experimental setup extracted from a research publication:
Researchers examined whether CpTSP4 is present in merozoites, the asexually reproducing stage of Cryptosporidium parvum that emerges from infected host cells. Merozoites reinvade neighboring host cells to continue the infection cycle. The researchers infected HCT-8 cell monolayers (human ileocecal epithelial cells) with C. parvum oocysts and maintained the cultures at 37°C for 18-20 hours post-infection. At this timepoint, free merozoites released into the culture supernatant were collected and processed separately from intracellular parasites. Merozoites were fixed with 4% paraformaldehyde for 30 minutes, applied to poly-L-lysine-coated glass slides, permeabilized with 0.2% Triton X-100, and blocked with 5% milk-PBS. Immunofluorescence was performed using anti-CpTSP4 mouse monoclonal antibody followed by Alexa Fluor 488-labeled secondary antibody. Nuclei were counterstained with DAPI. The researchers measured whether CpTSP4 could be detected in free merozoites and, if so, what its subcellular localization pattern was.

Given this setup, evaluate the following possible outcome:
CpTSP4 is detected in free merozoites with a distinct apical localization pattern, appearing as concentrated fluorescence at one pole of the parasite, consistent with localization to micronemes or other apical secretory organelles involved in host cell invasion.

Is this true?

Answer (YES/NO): NO